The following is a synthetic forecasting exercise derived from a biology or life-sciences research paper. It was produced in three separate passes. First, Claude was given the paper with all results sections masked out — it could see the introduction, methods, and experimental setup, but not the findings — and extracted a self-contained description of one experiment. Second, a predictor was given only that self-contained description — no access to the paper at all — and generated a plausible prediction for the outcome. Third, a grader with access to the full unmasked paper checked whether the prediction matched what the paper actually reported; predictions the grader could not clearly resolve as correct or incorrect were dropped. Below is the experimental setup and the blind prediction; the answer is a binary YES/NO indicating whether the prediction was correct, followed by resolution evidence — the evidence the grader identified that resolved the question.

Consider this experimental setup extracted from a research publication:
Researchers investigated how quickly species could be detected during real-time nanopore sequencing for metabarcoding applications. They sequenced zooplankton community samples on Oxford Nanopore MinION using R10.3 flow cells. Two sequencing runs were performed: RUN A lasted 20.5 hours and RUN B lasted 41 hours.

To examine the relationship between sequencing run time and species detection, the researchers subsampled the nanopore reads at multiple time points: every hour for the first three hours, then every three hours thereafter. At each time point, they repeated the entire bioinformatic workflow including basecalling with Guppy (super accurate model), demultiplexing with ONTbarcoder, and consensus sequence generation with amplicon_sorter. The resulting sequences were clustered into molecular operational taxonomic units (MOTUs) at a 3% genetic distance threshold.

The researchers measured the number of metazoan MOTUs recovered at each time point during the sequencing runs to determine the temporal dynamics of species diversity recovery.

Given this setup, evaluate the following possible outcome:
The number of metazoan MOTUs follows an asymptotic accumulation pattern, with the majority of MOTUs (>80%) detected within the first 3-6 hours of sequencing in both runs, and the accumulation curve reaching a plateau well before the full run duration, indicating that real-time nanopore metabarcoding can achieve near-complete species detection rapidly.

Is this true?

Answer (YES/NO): NO